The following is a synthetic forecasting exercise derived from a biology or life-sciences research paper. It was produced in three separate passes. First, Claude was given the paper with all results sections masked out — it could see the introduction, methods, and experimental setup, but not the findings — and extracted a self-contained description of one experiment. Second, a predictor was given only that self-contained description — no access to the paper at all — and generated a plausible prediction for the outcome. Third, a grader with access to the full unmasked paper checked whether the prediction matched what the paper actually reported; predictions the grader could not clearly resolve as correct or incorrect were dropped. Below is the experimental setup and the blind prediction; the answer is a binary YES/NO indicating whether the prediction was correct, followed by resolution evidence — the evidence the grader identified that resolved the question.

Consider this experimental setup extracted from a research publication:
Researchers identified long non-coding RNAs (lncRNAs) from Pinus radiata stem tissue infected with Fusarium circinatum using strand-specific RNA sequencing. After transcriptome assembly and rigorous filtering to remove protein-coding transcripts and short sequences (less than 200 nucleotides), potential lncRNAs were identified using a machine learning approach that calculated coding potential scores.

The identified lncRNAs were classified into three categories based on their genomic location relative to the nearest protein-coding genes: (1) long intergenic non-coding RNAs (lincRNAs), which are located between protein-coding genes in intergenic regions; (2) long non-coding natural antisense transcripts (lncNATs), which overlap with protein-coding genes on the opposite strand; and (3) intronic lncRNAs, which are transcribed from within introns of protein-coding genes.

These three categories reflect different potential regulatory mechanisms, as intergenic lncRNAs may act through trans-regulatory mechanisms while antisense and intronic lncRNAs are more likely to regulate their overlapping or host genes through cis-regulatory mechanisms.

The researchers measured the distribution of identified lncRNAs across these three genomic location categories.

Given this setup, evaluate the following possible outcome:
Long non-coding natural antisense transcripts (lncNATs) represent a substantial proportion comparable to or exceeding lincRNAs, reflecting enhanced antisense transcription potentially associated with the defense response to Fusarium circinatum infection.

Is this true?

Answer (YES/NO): NO